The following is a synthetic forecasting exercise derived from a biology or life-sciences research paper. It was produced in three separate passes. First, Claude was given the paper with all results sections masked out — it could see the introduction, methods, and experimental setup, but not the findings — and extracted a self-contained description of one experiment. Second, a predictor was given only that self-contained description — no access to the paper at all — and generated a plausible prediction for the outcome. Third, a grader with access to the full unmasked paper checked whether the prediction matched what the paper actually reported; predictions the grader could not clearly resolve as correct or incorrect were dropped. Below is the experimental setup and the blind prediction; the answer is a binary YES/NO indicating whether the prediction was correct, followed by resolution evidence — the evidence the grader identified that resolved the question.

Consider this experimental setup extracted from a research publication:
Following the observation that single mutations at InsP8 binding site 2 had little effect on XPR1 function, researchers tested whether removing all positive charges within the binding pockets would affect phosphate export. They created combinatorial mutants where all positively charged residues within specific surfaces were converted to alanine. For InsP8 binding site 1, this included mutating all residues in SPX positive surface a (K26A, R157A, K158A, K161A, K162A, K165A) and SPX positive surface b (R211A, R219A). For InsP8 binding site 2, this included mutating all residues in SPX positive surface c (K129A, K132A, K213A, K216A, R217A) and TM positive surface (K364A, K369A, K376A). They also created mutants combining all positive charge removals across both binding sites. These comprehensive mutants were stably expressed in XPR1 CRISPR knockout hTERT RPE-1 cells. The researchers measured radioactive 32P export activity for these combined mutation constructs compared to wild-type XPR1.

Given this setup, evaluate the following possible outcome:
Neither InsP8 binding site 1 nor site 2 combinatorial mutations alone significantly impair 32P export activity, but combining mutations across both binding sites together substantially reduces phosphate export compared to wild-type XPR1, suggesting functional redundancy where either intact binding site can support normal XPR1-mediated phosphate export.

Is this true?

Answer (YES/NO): NO